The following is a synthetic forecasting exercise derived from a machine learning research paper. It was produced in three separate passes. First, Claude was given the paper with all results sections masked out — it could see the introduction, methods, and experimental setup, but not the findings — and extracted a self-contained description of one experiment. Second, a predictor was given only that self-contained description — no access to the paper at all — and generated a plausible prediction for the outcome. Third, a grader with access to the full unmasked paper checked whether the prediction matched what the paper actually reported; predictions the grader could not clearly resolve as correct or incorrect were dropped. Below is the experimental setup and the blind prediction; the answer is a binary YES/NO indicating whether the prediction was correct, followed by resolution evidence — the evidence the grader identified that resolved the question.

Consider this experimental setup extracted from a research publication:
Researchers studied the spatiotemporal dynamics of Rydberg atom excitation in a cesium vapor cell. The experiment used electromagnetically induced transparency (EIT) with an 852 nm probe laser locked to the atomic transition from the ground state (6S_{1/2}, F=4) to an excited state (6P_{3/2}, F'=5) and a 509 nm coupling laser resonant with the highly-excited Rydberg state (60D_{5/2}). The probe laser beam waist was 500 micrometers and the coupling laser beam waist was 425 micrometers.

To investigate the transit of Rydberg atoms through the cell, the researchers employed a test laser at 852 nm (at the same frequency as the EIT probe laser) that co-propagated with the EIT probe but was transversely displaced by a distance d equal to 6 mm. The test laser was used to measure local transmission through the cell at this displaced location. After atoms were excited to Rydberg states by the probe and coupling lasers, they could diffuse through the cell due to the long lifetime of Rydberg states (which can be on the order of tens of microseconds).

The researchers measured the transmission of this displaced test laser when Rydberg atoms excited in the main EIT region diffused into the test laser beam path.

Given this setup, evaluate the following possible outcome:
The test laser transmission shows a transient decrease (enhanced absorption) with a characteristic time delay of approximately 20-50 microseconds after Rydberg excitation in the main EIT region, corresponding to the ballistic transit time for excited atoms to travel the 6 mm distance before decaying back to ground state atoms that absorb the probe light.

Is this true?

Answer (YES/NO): NO